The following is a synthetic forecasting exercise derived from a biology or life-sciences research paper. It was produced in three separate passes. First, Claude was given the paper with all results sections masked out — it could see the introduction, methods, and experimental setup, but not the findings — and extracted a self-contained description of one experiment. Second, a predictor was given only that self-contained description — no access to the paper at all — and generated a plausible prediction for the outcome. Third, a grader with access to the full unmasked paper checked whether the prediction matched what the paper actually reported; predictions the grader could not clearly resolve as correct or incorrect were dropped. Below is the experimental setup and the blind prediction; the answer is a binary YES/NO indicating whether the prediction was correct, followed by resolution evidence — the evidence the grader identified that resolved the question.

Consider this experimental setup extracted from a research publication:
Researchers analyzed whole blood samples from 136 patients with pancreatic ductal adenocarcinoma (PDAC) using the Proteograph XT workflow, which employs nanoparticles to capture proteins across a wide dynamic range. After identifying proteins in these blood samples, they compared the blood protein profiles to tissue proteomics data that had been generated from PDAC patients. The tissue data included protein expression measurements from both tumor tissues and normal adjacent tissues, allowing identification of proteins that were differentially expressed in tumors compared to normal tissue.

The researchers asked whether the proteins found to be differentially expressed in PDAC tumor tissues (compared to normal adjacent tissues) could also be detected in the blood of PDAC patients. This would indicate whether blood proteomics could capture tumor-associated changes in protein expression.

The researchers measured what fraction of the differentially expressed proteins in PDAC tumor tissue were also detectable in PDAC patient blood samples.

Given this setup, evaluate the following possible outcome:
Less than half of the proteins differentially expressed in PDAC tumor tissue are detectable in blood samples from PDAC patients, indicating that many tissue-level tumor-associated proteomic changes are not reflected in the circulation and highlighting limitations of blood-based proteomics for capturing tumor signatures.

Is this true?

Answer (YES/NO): NO